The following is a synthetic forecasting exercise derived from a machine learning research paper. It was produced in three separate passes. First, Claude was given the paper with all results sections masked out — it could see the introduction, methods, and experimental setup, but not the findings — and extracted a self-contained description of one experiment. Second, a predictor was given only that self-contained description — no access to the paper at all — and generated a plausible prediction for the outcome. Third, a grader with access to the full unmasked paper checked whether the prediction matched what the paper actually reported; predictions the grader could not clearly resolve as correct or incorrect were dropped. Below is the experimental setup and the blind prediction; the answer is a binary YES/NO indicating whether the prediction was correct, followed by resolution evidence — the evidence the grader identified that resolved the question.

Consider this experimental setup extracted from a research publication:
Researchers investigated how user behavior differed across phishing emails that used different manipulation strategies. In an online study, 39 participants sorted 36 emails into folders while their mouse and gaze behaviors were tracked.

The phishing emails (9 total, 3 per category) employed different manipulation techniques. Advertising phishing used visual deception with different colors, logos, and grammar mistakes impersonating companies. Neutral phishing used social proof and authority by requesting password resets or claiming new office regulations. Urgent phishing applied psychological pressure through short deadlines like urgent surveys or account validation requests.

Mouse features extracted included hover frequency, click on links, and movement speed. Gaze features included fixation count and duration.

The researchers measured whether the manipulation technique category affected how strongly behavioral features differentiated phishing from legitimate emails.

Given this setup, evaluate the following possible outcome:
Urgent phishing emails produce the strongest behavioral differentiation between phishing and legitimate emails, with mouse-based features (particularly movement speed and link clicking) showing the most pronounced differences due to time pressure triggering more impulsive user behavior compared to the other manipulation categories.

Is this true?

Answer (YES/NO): NO